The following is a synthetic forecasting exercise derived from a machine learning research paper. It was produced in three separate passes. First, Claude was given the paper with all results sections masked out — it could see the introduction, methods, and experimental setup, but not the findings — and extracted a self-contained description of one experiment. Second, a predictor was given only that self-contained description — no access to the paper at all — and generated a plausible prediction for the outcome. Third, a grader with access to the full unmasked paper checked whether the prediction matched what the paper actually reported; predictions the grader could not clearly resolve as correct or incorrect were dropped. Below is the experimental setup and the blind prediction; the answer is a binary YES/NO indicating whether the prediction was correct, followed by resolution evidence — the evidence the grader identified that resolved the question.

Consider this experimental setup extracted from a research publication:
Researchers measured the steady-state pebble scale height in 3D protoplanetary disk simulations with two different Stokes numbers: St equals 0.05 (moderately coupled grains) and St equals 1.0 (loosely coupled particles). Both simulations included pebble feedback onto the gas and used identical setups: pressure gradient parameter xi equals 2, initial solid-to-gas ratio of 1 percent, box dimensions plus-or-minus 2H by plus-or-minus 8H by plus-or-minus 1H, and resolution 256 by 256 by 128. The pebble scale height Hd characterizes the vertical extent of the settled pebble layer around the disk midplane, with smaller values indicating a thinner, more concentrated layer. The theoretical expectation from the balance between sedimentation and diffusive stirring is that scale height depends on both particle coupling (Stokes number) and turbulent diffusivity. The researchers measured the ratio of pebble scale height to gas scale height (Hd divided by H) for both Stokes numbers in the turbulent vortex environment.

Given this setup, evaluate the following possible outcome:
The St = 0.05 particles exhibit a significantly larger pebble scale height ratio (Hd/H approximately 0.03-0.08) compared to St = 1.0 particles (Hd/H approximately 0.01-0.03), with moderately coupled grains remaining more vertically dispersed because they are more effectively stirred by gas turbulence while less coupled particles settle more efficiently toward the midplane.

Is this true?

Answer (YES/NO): NO